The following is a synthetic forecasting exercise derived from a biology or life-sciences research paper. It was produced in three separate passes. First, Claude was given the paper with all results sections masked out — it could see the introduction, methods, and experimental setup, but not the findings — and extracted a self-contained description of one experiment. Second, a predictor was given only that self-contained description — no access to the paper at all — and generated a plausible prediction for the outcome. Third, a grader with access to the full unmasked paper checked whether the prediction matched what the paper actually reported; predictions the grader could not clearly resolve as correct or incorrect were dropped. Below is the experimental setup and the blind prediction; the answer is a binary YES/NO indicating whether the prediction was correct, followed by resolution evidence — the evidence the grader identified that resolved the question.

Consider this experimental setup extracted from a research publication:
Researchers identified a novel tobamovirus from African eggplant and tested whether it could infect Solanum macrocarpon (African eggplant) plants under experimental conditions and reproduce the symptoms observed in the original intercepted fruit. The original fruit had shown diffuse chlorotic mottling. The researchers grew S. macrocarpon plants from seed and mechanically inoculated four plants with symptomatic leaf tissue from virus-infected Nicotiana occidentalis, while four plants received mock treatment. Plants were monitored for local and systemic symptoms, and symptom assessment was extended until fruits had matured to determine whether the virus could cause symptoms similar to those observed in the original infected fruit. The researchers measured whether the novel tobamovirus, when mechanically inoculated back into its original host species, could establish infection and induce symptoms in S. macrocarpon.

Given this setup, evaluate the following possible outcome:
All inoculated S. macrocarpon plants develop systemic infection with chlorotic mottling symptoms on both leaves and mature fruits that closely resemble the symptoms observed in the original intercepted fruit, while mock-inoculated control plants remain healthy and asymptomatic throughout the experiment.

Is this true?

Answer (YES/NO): NO